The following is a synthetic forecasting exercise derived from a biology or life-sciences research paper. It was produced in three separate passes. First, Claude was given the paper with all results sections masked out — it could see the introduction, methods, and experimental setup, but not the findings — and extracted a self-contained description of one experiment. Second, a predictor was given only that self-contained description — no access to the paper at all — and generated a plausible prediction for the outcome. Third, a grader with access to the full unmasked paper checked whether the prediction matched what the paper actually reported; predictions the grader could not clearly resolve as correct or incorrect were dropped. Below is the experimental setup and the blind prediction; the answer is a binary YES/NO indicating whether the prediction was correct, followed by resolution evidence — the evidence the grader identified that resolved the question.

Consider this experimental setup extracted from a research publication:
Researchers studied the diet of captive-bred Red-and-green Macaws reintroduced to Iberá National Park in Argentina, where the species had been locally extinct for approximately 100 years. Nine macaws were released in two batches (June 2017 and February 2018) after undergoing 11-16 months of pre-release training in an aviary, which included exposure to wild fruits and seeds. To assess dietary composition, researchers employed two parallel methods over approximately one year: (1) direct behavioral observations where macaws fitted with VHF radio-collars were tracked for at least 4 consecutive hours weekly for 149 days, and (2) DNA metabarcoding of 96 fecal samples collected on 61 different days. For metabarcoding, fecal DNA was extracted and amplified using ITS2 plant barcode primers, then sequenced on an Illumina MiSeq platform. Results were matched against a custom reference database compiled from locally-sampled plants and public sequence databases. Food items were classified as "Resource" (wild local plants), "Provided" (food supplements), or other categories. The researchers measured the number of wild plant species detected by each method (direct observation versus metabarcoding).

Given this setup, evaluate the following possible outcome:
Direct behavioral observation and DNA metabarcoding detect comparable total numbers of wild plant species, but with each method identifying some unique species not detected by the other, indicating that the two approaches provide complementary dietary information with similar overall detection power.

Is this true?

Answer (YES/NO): YES